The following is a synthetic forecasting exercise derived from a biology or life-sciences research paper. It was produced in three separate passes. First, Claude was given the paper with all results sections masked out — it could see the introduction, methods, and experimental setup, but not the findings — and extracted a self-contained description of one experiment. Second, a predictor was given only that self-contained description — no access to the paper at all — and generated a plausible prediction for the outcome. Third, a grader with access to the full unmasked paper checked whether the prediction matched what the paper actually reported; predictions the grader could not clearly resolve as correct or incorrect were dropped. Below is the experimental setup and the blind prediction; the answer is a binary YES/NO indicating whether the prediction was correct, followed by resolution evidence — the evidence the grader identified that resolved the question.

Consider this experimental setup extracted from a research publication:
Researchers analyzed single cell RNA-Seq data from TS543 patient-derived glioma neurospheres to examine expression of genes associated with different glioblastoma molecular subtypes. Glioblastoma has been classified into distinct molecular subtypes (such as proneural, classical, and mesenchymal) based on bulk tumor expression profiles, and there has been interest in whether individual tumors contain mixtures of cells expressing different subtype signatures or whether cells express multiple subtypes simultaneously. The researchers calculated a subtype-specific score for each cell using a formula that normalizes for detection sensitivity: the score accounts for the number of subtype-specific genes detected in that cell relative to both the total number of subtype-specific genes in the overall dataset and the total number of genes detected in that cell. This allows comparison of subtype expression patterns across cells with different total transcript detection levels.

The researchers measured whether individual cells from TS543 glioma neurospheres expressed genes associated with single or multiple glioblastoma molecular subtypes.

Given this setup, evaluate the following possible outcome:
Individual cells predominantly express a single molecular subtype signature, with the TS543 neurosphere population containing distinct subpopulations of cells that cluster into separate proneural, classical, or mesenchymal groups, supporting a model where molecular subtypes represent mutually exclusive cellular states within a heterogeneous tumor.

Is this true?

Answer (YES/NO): NO